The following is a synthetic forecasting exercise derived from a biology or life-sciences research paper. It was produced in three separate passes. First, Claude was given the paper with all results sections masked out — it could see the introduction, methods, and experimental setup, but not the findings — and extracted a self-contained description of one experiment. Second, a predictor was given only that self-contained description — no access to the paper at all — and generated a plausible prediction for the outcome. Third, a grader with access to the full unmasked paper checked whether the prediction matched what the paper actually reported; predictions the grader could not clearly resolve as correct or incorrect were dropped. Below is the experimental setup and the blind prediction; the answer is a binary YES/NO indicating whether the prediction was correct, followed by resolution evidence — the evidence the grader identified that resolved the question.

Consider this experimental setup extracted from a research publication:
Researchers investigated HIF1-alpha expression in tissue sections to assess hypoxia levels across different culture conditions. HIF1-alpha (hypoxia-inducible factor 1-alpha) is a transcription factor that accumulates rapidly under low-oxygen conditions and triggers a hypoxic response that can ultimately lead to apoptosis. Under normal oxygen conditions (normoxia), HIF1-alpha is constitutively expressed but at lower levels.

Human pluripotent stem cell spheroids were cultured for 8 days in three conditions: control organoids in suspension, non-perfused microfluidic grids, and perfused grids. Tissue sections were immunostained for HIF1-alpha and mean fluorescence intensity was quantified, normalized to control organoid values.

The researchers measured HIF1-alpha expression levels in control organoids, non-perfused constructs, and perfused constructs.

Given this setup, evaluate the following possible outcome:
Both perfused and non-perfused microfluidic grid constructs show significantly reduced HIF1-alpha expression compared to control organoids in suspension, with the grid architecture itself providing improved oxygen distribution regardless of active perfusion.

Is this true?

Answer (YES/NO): NO